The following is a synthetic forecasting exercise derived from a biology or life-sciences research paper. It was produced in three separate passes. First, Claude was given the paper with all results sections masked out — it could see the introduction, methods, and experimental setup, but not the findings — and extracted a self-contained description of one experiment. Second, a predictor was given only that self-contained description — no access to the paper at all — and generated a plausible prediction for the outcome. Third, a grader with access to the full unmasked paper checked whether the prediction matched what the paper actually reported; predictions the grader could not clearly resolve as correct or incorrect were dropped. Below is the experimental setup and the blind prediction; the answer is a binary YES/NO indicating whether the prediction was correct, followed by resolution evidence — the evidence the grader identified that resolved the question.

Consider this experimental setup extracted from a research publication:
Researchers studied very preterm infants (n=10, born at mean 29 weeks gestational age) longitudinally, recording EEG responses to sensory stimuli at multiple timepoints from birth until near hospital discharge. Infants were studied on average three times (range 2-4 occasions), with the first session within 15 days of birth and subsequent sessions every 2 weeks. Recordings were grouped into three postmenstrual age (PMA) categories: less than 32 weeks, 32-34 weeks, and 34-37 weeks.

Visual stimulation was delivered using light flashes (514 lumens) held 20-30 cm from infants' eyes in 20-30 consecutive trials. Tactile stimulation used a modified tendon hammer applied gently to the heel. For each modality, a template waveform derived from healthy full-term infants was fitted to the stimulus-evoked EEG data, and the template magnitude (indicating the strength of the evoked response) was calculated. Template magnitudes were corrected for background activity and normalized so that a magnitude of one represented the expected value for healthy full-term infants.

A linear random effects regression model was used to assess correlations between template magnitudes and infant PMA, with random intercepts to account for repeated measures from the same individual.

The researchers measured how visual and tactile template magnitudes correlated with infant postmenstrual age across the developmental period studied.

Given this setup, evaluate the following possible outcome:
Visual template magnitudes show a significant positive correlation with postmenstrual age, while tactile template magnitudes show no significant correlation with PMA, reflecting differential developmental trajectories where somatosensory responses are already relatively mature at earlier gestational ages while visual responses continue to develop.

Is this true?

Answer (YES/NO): NO